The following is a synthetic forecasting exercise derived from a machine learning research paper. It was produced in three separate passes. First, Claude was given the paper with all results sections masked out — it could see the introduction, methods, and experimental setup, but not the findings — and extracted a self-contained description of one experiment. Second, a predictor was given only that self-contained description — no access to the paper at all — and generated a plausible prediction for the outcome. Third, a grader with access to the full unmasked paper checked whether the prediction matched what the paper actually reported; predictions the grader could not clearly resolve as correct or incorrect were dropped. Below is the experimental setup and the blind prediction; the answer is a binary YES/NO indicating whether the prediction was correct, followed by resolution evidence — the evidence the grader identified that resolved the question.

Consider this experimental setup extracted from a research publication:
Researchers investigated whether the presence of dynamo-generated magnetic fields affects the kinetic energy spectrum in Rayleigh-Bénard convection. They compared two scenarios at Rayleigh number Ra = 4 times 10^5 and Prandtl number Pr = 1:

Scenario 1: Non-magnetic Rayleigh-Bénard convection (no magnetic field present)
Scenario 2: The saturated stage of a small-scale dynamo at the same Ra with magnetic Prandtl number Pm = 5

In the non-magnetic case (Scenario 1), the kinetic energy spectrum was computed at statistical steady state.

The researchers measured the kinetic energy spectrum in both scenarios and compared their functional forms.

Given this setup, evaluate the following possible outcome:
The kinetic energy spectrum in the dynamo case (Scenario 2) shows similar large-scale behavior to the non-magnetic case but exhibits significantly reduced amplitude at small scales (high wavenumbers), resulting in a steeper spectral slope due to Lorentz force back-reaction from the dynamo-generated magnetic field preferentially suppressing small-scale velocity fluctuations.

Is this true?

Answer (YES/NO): NO